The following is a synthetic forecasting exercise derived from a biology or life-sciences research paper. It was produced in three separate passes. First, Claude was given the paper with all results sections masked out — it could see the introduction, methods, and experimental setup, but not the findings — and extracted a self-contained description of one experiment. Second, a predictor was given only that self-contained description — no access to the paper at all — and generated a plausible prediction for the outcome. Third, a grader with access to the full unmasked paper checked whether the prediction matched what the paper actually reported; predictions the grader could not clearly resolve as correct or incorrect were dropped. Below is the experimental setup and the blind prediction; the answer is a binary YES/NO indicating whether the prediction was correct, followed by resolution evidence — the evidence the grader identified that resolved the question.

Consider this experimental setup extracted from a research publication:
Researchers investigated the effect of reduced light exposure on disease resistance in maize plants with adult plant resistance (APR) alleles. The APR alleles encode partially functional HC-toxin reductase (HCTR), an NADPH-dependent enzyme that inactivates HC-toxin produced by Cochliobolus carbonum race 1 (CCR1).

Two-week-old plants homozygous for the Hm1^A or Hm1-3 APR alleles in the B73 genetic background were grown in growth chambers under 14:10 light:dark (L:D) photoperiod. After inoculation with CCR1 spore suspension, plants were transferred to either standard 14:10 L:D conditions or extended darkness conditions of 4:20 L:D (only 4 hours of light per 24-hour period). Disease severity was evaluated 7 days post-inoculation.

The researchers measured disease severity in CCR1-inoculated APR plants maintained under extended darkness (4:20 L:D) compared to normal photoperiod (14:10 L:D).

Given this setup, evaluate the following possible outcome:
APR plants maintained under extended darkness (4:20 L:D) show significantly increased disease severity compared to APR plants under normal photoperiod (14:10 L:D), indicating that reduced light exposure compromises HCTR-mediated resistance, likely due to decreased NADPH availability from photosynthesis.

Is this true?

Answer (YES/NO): YES